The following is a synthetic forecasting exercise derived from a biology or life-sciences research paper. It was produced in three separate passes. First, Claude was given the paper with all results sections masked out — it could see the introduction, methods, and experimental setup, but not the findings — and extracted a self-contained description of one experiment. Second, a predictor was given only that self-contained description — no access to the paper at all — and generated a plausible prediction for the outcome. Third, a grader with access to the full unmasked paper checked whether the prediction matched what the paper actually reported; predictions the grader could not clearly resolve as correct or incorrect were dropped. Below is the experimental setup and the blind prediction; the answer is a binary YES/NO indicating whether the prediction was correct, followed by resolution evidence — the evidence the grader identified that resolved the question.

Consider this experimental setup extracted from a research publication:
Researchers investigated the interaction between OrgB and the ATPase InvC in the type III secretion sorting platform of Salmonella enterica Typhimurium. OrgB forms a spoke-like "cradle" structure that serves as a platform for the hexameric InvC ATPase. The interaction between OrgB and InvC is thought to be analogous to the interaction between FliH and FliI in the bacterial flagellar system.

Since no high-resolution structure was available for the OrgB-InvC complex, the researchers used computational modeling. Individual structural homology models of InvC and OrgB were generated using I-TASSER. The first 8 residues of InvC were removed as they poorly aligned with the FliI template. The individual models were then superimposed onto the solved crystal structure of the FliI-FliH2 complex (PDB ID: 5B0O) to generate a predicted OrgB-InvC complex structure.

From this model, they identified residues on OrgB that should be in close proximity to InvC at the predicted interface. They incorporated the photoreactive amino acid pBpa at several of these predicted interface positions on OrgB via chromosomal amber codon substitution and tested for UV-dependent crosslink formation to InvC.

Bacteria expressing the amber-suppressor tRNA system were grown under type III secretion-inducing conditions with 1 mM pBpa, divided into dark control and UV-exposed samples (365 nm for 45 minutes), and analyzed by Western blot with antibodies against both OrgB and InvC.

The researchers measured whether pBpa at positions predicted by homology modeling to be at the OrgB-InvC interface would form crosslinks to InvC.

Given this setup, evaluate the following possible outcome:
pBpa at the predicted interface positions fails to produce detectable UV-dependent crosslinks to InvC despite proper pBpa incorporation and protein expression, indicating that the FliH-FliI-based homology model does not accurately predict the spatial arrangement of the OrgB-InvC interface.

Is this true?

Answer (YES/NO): NO